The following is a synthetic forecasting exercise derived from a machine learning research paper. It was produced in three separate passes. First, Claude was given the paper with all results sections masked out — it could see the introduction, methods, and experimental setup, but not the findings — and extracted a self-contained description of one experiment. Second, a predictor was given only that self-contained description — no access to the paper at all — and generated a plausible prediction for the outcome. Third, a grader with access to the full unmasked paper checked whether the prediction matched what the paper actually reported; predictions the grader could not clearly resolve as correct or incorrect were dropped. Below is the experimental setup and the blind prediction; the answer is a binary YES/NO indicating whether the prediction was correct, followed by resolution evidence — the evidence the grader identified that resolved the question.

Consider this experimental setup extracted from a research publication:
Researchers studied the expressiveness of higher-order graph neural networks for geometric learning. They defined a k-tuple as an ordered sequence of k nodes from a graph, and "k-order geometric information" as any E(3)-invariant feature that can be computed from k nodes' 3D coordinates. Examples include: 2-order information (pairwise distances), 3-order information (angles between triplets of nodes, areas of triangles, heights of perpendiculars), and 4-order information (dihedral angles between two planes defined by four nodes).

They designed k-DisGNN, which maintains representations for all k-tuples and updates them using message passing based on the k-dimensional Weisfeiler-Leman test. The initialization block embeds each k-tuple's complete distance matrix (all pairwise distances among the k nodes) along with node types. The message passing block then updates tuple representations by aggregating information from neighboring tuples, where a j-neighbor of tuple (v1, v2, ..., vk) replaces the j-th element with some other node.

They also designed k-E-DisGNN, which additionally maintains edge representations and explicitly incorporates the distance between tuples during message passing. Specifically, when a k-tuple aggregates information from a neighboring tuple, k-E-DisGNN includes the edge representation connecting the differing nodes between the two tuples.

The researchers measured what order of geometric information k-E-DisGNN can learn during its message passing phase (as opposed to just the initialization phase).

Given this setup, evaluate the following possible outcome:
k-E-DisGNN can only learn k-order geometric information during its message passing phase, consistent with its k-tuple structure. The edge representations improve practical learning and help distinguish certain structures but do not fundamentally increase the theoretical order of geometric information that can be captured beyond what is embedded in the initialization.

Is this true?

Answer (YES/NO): NO